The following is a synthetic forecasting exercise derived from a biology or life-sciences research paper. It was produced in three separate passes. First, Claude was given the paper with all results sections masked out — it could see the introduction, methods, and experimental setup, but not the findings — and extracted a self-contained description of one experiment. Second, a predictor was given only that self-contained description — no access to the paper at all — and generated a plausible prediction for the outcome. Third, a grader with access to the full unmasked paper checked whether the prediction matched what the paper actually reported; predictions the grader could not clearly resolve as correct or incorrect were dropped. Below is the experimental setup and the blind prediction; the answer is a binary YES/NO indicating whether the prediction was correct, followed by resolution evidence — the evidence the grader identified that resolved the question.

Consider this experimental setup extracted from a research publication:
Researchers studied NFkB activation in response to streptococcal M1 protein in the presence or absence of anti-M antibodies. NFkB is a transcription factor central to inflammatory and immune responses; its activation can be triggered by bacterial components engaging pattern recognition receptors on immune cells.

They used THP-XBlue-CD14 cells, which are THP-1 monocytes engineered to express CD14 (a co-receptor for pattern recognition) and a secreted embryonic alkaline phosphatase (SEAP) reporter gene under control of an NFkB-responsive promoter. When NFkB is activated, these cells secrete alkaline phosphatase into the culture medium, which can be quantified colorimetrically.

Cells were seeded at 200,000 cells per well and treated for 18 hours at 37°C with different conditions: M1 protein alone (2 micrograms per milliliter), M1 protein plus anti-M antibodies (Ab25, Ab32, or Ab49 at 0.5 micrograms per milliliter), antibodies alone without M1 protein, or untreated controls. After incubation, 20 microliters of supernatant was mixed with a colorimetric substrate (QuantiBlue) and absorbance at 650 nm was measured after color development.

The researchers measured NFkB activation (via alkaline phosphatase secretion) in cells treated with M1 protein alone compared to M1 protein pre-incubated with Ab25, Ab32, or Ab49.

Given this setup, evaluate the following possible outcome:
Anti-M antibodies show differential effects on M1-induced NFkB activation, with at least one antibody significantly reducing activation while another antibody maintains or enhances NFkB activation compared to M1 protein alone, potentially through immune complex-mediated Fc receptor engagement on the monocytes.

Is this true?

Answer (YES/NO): NO